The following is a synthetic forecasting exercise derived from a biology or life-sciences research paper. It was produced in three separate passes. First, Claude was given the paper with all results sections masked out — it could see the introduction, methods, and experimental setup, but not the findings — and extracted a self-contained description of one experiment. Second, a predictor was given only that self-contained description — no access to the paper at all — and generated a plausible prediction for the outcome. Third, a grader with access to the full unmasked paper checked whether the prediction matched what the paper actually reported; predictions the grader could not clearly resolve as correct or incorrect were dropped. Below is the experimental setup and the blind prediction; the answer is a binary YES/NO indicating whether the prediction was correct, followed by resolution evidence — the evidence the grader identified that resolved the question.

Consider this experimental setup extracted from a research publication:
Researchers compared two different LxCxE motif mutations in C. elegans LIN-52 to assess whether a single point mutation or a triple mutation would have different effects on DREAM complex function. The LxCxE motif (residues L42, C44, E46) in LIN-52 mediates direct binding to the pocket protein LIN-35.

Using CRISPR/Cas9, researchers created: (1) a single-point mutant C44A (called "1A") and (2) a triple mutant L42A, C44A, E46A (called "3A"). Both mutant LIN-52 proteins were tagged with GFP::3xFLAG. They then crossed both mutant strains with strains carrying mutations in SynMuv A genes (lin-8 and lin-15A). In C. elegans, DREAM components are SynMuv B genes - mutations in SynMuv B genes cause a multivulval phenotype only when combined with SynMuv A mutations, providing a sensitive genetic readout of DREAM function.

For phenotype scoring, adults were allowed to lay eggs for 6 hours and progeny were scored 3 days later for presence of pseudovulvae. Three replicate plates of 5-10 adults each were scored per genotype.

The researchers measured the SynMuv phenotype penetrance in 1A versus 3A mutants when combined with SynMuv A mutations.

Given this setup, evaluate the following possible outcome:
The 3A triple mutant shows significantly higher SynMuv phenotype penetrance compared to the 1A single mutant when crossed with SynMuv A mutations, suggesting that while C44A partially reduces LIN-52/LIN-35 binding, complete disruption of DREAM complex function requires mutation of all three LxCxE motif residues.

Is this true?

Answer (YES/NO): NO